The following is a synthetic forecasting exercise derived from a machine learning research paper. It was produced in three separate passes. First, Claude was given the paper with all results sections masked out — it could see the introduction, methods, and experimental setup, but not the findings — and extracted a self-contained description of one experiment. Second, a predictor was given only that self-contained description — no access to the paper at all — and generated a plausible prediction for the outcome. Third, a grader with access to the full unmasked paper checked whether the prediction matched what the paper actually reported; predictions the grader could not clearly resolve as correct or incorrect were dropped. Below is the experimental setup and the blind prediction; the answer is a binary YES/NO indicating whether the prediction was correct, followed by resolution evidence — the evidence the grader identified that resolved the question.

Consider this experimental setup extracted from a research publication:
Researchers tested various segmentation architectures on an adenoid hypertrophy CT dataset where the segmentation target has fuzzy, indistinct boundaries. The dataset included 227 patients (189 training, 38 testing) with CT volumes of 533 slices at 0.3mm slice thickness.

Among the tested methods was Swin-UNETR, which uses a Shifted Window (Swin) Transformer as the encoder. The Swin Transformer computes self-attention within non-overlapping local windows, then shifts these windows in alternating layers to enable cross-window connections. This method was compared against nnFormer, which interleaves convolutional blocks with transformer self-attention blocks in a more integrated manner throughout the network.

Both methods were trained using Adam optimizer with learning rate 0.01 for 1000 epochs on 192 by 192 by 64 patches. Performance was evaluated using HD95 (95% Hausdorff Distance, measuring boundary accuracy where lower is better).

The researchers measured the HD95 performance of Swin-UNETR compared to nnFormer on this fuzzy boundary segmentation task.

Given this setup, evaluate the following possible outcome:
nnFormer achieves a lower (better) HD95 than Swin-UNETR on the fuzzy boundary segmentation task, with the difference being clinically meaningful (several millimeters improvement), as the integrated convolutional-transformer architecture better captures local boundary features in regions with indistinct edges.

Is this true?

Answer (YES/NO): YES